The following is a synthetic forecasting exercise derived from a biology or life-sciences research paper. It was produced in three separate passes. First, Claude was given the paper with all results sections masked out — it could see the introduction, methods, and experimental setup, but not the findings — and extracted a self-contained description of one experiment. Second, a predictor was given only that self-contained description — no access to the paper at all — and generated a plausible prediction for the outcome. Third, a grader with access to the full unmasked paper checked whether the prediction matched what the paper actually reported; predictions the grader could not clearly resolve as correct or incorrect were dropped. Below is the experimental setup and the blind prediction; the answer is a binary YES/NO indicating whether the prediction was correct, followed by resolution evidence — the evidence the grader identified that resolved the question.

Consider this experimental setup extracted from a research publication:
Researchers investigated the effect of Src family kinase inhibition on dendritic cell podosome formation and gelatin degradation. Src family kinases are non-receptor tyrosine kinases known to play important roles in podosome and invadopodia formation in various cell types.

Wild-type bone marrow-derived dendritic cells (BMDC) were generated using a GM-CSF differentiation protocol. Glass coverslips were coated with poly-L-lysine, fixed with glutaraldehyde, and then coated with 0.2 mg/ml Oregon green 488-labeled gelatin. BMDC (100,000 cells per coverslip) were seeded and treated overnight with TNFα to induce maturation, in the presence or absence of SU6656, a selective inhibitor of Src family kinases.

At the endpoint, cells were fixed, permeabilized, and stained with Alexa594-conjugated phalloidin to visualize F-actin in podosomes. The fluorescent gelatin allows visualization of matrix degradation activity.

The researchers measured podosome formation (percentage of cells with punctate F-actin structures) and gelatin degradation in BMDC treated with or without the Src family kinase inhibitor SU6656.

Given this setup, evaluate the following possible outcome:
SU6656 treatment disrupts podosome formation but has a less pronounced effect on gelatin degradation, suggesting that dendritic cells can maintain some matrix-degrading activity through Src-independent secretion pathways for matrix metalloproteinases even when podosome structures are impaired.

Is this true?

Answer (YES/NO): NO